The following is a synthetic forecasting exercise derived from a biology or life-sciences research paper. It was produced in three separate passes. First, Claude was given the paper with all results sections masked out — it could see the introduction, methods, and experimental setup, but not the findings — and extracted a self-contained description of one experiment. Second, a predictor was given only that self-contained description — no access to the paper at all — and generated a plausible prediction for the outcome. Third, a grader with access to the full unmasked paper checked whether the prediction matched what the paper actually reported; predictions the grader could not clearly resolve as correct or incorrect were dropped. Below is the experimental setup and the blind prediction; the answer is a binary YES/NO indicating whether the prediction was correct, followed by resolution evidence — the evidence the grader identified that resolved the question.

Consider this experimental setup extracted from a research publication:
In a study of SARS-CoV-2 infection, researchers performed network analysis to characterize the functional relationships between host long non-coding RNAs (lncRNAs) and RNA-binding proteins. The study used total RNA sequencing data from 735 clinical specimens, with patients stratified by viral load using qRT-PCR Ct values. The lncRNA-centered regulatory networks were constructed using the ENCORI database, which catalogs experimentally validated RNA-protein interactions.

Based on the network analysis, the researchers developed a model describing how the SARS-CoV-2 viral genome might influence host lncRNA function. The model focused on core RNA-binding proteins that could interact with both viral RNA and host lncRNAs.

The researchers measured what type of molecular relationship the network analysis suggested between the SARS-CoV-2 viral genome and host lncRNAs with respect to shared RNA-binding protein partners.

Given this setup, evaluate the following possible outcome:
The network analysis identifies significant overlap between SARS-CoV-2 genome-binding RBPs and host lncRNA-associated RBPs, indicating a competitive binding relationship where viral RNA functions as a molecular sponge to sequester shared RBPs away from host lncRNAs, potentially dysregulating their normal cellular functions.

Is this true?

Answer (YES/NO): YES